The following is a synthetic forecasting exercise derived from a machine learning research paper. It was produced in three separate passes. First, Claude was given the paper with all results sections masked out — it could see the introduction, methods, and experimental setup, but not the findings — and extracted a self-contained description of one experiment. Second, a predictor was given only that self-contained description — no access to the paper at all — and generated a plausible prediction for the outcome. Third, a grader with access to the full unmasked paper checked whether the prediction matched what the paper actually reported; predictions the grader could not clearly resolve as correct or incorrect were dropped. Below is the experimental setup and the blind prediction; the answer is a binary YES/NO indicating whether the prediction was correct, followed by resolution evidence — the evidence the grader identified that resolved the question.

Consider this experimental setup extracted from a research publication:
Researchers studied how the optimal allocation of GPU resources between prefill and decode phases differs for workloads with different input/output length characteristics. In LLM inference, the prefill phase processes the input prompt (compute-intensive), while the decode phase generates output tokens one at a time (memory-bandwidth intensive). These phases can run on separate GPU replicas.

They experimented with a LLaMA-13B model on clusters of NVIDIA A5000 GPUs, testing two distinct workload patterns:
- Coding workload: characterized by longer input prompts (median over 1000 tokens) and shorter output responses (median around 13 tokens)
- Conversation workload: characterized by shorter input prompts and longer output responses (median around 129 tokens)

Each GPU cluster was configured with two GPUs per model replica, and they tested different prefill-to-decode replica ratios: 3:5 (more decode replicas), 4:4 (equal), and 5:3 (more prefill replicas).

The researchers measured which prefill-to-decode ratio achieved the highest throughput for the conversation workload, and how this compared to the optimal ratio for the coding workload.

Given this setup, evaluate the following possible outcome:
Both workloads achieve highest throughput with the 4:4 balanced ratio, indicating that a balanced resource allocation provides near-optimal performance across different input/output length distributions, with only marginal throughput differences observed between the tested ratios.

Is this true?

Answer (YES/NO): NO